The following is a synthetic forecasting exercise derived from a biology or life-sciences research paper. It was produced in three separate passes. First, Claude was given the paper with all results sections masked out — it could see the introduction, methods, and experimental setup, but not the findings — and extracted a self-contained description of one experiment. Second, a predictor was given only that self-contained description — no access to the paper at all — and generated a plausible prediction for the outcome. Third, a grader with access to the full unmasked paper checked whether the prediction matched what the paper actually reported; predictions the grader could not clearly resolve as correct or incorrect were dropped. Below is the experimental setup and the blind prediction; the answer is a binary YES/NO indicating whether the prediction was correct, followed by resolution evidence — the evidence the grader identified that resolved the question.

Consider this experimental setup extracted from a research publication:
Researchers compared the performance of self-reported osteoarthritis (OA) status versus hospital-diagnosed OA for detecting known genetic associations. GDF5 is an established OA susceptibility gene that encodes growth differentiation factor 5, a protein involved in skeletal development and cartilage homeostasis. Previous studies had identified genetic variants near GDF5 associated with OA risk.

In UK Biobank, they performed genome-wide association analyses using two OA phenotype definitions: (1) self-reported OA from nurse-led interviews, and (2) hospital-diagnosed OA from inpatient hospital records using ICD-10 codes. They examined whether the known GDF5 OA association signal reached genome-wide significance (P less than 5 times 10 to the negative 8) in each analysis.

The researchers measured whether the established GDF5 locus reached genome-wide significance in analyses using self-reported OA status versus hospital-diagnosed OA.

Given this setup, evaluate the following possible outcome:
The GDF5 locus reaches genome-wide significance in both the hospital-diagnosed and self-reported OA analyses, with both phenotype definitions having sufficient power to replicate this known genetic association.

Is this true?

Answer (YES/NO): NO